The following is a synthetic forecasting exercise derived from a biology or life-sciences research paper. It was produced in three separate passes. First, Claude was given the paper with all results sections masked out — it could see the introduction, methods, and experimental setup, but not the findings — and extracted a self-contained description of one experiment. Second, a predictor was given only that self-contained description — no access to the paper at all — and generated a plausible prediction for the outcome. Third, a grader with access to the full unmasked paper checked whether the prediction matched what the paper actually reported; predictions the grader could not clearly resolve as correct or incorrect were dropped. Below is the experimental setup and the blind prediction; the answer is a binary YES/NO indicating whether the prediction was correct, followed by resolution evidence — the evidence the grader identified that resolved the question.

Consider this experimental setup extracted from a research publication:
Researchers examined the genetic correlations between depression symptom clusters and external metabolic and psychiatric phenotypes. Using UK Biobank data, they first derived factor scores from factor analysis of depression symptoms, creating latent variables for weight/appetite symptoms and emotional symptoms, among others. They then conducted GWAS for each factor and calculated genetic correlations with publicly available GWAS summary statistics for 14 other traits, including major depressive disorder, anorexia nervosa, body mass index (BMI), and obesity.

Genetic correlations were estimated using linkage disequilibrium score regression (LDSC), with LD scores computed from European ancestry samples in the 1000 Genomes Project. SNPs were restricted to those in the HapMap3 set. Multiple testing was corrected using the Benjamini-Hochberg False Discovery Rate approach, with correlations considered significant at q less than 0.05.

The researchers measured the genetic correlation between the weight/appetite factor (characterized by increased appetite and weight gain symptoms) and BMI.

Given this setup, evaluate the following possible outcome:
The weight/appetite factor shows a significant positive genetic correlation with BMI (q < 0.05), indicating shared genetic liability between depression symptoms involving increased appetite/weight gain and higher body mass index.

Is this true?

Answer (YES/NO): YES